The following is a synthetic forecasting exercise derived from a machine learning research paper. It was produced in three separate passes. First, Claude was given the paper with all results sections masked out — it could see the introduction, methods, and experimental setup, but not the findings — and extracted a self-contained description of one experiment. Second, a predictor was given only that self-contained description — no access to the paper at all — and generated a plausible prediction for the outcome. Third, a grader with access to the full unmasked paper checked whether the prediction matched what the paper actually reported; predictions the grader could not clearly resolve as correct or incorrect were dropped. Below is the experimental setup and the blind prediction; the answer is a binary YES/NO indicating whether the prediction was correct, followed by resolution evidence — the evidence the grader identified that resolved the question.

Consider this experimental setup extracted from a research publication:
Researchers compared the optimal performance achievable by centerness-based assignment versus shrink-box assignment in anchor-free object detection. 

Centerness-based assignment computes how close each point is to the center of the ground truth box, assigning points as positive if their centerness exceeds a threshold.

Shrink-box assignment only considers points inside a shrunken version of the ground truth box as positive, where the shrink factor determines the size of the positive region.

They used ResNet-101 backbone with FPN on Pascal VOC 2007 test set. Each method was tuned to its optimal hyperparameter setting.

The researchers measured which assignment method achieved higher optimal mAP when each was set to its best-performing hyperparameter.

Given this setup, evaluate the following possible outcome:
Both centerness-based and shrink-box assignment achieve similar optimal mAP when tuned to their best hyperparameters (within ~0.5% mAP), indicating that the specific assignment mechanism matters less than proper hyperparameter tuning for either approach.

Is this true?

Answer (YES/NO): YES